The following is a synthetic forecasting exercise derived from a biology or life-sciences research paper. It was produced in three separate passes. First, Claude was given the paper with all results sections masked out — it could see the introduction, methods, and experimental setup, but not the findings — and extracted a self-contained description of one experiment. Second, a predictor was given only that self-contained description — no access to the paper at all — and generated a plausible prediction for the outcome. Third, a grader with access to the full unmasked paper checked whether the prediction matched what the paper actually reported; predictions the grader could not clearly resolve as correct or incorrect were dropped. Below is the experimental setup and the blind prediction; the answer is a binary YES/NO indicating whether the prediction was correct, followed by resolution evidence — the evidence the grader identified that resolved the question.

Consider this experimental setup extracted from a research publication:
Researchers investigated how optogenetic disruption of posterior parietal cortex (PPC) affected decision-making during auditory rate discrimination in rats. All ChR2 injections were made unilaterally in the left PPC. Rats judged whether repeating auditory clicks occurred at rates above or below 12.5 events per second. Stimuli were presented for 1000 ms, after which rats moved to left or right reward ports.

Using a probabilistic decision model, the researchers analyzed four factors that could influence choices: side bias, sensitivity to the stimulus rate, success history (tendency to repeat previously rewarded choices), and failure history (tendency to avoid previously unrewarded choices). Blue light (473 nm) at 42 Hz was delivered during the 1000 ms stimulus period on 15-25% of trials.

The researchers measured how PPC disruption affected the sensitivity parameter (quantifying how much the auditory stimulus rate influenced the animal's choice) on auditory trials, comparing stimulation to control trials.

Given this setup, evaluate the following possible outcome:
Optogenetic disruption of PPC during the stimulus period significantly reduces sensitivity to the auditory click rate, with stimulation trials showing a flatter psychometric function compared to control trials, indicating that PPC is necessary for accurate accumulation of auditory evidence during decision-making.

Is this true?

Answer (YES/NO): NO